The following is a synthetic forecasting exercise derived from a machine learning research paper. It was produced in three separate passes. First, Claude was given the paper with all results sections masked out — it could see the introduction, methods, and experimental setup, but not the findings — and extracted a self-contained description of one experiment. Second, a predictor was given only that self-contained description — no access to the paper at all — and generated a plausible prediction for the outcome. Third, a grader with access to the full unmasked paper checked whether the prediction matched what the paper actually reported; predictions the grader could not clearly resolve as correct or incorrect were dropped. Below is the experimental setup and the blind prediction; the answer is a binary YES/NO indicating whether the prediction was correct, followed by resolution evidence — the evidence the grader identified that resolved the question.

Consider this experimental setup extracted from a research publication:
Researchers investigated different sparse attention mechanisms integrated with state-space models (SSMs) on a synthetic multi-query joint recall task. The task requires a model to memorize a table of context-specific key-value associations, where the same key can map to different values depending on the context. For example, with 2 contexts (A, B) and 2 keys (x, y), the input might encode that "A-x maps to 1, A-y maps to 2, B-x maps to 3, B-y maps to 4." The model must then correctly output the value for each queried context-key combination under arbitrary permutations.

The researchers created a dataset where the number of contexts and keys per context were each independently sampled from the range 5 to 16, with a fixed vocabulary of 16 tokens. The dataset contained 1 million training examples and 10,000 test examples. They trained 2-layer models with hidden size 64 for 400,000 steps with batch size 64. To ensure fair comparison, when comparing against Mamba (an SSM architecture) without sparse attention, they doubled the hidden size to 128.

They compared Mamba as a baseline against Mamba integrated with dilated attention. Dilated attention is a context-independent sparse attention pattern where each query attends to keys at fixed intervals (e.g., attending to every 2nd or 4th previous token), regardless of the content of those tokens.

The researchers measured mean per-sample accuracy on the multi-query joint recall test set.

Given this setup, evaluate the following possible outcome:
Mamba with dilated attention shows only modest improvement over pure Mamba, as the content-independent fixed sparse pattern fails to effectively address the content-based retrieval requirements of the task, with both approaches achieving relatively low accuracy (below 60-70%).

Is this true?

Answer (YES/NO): NO